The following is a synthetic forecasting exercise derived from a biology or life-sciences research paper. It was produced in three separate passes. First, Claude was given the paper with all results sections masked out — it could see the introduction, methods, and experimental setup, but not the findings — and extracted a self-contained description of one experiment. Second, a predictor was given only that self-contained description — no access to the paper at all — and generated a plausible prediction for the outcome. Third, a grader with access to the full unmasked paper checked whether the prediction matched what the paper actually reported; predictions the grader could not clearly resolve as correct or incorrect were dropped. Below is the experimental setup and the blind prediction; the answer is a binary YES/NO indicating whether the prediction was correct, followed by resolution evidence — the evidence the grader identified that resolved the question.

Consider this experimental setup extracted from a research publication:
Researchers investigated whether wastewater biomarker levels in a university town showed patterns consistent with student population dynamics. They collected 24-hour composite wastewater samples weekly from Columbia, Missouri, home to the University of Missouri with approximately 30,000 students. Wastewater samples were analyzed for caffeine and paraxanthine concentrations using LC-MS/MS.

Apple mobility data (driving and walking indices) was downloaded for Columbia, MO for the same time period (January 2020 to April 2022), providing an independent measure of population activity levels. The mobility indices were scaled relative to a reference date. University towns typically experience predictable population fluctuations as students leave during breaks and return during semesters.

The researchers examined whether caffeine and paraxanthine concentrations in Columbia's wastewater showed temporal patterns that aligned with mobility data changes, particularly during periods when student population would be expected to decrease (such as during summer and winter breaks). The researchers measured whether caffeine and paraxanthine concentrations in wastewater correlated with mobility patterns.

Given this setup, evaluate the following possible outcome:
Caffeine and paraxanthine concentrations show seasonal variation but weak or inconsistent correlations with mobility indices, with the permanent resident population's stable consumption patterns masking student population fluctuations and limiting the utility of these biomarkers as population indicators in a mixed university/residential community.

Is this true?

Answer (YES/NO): NO